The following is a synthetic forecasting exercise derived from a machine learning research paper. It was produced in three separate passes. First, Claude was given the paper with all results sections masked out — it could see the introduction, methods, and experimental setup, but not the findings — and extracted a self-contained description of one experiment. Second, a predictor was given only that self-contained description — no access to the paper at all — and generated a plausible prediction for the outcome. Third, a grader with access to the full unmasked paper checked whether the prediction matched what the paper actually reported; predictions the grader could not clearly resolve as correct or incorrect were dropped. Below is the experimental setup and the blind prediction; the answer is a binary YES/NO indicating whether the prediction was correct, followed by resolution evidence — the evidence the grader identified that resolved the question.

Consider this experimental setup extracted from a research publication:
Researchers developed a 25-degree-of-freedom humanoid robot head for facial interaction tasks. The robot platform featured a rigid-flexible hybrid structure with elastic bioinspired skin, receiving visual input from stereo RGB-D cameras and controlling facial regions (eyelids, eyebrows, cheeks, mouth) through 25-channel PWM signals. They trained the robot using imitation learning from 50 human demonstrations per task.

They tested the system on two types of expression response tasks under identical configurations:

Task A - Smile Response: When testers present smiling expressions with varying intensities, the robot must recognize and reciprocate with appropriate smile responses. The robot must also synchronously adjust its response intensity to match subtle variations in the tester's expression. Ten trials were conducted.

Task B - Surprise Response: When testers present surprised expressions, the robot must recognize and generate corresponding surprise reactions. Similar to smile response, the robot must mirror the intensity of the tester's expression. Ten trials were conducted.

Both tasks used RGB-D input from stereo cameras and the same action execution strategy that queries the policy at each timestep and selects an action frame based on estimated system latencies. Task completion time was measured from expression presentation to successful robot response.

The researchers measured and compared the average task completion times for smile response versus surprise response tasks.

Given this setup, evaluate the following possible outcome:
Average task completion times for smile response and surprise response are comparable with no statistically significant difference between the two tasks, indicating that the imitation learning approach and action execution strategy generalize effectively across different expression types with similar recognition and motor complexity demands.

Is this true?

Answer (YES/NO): NO